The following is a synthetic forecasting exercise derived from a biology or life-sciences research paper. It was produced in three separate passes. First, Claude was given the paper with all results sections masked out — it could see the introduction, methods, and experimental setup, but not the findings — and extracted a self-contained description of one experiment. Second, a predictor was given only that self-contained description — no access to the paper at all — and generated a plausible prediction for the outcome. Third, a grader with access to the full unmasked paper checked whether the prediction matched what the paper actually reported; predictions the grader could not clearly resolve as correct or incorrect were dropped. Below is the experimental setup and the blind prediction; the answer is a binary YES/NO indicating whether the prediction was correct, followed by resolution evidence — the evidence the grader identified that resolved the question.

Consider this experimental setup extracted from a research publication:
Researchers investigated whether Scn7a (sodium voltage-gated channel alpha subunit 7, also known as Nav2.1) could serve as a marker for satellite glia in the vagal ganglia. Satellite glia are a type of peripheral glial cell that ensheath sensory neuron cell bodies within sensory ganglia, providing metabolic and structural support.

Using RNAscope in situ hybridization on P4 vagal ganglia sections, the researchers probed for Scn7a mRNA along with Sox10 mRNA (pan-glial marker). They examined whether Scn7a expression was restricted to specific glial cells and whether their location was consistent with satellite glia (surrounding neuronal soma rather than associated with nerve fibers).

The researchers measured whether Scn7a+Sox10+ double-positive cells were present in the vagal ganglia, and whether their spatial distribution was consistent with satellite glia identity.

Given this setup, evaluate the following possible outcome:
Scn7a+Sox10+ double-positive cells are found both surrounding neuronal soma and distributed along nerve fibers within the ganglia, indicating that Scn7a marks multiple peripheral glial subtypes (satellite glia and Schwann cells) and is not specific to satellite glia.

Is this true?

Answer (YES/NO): NO